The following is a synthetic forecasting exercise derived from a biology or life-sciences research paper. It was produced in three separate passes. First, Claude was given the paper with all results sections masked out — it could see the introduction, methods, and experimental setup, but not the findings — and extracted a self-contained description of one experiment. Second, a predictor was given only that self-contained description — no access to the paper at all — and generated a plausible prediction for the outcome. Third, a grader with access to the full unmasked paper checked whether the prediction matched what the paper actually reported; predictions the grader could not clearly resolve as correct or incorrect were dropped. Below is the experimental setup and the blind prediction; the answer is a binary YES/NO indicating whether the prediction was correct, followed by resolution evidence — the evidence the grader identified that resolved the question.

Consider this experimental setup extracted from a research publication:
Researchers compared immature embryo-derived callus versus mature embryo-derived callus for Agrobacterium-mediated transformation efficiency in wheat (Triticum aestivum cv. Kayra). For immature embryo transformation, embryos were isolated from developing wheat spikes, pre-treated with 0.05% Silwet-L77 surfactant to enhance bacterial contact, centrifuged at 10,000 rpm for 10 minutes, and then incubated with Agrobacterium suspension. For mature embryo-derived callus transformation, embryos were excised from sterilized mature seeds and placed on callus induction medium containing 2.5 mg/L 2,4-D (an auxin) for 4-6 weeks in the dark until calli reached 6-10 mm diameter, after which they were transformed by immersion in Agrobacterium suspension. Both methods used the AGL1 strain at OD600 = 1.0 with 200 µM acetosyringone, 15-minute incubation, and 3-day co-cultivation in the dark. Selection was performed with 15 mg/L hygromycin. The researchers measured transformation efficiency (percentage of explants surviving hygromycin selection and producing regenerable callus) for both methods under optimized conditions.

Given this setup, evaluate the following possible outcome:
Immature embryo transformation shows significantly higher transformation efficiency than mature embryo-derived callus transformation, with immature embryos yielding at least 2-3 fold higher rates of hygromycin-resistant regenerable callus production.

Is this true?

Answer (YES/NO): NO